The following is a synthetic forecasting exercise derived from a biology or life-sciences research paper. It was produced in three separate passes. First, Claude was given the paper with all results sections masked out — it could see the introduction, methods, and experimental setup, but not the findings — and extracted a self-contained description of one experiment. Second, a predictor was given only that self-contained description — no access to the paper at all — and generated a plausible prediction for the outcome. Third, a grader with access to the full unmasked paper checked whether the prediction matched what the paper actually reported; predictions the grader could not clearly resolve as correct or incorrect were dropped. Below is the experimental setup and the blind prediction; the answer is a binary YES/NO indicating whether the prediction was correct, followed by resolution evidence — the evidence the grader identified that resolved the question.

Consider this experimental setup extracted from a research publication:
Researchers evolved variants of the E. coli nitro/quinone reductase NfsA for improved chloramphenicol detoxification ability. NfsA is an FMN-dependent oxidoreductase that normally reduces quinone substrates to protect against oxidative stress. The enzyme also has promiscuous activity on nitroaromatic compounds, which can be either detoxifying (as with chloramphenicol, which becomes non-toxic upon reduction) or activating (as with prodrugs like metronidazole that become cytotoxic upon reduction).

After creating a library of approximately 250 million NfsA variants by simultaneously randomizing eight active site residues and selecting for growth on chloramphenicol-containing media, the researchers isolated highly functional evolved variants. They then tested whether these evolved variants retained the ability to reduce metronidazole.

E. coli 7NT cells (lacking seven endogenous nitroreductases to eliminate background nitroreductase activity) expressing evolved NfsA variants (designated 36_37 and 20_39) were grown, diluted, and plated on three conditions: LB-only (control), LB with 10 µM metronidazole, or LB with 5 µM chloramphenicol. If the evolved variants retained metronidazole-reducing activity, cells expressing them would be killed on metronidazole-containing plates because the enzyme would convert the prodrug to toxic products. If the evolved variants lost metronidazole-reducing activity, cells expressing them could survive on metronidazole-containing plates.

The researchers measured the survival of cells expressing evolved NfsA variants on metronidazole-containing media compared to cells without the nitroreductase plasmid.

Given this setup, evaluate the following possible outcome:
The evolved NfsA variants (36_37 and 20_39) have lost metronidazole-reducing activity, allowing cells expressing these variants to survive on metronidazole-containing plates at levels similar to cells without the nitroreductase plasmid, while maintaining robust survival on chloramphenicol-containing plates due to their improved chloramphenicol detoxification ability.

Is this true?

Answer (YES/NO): NO